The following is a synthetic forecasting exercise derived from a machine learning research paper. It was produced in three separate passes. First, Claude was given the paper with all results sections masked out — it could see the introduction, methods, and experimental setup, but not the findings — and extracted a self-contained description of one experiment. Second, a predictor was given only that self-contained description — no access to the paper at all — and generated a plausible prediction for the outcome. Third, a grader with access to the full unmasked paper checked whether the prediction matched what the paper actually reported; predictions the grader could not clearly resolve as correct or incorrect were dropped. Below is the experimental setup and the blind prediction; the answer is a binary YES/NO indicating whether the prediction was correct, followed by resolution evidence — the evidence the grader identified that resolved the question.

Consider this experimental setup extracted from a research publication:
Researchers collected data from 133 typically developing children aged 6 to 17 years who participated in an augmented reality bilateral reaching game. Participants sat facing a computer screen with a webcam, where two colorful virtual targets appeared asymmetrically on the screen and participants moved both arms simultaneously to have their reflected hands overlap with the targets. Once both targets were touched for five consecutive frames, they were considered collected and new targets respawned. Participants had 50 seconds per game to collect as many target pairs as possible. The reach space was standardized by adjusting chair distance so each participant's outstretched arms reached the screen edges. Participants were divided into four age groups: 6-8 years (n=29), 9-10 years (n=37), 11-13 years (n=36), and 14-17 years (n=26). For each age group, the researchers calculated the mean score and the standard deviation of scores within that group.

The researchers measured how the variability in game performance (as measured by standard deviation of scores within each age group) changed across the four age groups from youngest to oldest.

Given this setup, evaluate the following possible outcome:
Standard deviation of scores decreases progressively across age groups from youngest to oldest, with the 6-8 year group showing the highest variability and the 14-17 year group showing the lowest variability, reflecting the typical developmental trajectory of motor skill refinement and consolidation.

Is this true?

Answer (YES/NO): YES